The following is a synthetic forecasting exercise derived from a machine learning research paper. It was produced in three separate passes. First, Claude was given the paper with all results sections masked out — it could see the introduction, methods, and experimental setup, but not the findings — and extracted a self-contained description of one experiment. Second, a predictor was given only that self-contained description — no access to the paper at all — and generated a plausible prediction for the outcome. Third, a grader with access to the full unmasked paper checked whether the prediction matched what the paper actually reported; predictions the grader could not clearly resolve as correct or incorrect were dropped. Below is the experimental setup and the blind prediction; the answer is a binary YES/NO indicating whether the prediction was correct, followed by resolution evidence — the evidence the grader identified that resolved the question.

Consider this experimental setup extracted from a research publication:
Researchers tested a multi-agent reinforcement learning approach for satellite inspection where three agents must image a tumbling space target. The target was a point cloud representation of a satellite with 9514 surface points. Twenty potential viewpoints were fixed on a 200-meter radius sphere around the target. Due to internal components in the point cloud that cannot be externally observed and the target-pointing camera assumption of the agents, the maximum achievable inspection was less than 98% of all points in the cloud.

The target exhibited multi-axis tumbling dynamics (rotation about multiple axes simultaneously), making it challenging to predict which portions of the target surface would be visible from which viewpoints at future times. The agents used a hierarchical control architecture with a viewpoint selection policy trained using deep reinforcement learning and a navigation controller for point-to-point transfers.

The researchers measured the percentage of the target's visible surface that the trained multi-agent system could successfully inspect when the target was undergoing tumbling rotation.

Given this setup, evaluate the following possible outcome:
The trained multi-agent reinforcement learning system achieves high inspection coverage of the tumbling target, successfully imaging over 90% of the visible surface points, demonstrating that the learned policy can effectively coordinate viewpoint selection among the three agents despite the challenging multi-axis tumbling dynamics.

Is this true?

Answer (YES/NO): YES